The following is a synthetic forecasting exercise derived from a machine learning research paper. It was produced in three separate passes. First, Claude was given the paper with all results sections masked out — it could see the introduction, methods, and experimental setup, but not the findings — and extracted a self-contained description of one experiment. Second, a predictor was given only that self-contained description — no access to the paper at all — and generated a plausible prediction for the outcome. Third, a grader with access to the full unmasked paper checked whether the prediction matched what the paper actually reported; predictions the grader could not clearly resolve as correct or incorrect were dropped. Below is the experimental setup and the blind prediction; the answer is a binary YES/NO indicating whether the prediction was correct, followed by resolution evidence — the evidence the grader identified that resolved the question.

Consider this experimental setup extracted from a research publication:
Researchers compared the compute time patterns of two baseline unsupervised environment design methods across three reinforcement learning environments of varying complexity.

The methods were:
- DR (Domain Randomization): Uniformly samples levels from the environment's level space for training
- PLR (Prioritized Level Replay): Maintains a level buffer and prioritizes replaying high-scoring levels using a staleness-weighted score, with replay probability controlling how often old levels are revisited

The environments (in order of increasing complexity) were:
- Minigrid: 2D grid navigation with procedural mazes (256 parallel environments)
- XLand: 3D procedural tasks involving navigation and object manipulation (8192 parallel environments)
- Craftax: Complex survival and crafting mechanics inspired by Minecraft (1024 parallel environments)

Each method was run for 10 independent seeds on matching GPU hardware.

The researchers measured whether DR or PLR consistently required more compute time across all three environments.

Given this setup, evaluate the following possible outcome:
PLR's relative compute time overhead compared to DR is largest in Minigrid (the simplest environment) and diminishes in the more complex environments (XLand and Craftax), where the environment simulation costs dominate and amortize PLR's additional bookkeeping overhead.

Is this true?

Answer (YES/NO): NO